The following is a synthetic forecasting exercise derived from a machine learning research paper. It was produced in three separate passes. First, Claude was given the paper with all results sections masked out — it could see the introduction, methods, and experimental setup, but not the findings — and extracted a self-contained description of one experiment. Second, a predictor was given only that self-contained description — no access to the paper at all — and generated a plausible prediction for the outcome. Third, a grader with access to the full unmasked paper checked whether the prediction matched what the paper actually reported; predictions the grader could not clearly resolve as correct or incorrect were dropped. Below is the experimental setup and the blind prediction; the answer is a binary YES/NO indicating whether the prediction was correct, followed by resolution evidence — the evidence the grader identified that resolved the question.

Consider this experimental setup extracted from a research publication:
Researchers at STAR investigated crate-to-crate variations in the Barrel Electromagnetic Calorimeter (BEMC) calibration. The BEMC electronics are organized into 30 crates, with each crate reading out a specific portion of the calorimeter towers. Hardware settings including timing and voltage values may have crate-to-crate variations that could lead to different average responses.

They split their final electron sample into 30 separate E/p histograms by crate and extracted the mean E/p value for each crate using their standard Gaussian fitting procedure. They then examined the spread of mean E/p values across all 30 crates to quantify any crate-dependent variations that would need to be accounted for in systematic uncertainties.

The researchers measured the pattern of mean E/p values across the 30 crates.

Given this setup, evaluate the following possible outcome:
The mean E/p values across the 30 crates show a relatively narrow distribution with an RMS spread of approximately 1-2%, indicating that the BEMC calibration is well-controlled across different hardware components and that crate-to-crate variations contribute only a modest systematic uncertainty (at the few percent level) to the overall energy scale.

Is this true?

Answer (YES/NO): YES